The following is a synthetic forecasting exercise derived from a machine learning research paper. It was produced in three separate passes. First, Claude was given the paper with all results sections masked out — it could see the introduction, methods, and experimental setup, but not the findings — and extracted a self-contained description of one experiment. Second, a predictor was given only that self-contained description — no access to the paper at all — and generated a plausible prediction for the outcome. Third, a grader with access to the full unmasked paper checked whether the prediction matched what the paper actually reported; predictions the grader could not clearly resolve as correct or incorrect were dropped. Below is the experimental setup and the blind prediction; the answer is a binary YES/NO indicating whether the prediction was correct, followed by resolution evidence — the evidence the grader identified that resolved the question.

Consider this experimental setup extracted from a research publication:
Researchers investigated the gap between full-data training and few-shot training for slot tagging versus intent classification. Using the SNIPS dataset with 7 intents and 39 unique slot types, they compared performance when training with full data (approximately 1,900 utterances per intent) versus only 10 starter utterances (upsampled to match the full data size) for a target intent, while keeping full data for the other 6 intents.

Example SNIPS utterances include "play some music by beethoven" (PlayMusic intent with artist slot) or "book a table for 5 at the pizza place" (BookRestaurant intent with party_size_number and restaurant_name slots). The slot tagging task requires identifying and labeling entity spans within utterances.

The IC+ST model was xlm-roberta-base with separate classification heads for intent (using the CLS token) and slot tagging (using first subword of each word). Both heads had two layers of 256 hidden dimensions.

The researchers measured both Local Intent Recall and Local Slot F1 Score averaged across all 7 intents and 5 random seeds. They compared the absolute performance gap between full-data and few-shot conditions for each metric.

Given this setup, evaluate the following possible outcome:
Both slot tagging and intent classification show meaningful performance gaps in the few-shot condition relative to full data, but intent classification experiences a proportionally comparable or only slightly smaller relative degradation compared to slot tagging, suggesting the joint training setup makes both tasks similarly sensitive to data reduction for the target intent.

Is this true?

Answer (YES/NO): NO